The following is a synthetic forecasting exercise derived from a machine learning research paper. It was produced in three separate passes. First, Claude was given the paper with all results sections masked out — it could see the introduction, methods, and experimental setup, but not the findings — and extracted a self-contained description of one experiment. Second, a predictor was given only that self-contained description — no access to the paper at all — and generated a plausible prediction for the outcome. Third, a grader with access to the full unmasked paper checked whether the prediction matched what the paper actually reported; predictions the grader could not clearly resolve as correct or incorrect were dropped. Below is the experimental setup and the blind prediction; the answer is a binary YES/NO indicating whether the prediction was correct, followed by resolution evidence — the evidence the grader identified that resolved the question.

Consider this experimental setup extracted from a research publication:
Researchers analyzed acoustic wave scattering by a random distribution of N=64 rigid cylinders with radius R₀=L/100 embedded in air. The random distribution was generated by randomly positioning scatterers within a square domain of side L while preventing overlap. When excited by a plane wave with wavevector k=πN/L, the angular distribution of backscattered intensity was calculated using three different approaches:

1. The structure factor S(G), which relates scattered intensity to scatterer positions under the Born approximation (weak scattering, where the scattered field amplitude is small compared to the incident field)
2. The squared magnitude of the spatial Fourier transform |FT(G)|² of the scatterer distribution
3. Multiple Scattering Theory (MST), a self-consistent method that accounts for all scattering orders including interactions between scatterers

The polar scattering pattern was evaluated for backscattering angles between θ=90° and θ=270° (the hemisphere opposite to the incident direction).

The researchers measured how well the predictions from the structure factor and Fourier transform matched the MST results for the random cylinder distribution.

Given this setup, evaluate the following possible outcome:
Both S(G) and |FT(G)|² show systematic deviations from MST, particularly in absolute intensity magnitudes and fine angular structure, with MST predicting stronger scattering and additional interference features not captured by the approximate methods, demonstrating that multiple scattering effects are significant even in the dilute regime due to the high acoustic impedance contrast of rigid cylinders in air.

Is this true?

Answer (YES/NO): NO